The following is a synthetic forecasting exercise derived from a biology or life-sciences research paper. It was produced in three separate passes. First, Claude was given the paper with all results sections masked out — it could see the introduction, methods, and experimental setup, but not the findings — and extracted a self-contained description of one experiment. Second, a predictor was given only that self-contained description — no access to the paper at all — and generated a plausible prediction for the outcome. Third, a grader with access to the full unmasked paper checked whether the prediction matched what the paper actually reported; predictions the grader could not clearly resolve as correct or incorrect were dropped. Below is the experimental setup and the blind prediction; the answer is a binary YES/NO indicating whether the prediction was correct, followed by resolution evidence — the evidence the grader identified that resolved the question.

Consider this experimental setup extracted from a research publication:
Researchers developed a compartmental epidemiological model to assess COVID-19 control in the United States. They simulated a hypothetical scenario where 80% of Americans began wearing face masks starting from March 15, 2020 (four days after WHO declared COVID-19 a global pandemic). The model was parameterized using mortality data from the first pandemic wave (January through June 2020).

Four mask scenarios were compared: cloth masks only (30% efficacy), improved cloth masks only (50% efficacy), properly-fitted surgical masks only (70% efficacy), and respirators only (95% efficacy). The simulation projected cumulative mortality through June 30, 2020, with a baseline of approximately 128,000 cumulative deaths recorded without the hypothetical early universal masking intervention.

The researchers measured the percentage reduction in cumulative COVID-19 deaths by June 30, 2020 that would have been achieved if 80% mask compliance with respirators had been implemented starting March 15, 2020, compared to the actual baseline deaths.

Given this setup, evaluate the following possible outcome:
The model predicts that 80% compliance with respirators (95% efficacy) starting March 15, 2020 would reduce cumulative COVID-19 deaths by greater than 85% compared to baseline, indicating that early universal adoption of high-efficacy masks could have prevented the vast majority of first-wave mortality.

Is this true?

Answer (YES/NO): NO